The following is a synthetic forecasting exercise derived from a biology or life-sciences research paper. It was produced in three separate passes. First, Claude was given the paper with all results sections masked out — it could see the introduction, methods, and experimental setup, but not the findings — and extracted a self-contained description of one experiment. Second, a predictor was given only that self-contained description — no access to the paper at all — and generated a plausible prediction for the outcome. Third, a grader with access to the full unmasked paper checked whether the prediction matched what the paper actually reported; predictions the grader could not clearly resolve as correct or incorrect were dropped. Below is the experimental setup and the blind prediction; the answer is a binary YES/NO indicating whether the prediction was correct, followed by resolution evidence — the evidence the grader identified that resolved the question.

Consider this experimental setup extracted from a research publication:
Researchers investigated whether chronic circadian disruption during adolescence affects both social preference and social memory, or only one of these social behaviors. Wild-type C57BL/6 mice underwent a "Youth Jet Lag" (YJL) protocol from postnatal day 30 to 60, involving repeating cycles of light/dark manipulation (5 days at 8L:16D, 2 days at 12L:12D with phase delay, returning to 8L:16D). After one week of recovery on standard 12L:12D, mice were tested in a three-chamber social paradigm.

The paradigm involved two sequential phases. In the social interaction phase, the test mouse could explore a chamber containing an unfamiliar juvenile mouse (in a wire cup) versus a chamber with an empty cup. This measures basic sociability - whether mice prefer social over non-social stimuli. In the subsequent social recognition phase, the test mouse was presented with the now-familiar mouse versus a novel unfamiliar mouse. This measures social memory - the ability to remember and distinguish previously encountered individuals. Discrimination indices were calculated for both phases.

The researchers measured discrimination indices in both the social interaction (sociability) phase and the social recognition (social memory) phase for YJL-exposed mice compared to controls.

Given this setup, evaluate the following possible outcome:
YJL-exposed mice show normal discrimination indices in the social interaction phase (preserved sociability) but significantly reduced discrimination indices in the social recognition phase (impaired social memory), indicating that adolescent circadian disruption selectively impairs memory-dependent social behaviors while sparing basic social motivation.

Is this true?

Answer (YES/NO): YES